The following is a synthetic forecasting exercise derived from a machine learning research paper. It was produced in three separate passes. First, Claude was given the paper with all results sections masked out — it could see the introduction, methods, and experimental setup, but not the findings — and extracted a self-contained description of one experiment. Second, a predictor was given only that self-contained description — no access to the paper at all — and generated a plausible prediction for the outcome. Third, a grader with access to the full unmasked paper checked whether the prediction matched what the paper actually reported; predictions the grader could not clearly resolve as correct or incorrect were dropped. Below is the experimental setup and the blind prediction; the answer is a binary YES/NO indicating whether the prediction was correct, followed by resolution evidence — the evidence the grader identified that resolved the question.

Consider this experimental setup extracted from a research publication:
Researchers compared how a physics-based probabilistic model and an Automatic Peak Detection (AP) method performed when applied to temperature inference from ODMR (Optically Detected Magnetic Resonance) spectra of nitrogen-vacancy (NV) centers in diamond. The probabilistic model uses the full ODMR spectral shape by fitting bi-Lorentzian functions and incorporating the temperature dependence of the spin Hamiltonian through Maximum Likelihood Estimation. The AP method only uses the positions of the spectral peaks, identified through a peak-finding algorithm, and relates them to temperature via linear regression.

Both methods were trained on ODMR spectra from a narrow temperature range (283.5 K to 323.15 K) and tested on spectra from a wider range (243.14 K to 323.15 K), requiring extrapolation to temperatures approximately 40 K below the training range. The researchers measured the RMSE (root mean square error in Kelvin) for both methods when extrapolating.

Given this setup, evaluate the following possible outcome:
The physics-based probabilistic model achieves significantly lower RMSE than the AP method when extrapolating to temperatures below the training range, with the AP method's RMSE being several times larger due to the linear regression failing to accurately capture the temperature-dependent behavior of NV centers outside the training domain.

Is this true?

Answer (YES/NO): NO